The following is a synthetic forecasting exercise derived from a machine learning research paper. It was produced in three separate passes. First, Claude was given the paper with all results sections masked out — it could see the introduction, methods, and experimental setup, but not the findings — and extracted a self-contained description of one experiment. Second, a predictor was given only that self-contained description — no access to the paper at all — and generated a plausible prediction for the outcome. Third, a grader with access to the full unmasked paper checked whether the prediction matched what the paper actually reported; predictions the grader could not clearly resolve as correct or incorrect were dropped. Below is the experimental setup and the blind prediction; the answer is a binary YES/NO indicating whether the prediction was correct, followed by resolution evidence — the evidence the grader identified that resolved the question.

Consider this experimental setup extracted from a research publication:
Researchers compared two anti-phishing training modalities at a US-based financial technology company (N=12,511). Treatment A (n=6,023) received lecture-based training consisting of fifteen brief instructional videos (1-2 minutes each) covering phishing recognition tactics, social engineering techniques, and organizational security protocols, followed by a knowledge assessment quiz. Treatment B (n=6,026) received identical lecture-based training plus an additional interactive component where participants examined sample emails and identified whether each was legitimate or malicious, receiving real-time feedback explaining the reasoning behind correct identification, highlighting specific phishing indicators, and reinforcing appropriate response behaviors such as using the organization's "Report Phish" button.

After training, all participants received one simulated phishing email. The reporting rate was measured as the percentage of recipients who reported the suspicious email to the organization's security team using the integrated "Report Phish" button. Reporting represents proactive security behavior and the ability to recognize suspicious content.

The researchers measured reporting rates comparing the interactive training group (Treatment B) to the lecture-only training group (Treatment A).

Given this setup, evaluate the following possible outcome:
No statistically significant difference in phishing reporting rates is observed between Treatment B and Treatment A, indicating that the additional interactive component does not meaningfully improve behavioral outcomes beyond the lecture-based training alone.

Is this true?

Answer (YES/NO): YES